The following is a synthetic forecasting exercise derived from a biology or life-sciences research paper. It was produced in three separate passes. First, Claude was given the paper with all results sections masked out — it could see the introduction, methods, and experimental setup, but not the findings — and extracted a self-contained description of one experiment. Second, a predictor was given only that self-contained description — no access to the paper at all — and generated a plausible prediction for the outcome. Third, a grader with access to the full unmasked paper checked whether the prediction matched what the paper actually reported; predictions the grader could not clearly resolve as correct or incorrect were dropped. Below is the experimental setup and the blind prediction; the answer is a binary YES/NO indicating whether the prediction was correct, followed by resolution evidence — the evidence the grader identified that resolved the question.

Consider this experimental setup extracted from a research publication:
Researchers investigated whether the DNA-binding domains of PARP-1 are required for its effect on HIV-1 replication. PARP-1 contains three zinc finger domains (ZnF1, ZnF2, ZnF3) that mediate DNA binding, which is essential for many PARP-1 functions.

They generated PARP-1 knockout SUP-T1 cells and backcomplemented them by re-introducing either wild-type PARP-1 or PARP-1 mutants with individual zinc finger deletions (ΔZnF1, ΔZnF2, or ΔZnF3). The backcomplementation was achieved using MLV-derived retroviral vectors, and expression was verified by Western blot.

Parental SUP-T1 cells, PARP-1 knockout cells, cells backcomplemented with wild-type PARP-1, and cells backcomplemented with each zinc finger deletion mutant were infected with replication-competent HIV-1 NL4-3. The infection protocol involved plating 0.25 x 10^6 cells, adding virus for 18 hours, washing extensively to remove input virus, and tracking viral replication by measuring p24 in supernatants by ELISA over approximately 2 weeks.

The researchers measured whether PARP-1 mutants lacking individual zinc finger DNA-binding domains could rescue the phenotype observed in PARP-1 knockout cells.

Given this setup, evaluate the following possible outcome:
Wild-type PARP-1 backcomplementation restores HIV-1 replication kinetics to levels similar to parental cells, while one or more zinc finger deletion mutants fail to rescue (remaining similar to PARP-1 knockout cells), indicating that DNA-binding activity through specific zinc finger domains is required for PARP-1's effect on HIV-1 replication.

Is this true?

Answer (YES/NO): YES